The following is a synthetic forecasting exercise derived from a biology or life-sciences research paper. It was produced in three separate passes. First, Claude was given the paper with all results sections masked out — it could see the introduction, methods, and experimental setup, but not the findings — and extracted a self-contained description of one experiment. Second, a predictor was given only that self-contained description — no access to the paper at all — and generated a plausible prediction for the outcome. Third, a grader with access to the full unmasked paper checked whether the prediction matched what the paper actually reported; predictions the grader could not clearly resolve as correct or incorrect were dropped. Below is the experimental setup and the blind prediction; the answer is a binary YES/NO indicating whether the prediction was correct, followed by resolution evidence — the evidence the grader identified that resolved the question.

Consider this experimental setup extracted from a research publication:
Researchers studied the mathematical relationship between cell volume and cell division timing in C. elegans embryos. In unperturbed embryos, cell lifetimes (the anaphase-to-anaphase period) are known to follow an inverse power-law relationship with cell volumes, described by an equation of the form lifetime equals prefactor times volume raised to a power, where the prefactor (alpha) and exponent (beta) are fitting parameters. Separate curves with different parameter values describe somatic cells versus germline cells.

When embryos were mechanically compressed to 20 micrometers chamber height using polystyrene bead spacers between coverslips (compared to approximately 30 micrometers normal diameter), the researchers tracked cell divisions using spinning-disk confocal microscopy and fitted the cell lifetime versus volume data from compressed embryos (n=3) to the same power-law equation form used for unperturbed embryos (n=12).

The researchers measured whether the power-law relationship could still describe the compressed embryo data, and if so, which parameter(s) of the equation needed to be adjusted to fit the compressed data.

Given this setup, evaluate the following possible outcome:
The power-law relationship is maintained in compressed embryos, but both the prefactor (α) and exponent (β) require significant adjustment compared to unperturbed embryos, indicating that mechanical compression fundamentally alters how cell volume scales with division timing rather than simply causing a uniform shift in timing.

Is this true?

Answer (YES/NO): NO